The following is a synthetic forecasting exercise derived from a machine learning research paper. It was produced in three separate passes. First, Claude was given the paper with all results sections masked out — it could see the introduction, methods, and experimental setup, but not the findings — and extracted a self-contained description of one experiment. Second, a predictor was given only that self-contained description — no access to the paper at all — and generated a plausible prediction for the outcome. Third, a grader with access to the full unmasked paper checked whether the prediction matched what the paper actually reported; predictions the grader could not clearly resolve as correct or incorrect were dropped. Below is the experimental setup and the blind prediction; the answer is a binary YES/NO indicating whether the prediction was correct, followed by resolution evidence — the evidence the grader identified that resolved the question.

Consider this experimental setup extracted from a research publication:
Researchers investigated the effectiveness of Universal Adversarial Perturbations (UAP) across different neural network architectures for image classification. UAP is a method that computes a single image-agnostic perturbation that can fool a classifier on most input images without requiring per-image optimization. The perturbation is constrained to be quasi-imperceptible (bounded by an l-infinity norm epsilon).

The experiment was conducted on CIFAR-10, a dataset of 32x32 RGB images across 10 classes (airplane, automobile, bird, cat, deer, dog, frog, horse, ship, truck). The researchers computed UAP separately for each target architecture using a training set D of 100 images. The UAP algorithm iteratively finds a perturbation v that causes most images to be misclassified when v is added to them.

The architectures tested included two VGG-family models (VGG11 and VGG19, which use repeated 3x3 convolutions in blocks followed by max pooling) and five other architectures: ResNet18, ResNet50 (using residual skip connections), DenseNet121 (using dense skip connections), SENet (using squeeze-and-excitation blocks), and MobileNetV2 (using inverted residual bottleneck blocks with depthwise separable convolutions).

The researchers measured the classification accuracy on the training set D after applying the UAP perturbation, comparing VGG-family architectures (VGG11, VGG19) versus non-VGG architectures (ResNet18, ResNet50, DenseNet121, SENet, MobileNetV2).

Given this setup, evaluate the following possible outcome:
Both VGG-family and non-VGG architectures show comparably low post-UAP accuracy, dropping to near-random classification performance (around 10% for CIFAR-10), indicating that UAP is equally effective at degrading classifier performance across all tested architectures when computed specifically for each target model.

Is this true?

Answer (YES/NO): NO